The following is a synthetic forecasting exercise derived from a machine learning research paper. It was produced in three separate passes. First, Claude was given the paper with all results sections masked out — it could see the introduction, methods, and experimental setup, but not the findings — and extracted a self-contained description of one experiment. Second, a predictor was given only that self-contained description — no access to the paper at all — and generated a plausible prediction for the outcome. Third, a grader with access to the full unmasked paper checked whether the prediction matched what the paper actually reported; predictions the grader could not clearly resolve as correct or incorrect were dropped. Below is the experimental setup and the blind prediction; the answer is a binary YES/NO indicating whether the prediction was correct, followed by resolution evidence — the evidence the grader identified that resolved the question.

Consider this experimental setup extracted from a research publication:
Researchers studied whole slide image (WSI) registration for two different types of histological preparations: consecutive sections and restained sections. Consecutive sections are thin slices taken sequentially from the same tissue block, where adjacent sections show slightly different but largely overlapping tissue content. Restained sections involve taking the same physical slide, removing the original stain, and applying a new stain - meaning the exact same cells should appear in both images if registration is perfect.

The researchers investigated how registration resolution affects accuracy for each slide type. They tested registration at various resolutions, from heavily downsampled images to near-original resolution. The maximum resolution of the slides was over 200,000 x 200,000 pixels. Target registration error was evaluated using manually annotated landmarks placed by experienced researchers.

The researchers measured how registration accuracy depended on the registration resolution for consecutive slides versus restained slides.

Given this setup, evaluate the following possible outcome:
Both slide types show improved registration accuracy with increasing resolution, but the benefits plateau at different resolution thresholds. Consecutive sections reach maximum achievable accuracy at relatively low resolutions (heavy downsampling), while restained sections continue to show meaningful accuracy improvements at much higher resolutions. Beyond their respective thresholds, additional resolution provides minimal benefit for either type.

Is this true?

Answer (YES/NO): YES